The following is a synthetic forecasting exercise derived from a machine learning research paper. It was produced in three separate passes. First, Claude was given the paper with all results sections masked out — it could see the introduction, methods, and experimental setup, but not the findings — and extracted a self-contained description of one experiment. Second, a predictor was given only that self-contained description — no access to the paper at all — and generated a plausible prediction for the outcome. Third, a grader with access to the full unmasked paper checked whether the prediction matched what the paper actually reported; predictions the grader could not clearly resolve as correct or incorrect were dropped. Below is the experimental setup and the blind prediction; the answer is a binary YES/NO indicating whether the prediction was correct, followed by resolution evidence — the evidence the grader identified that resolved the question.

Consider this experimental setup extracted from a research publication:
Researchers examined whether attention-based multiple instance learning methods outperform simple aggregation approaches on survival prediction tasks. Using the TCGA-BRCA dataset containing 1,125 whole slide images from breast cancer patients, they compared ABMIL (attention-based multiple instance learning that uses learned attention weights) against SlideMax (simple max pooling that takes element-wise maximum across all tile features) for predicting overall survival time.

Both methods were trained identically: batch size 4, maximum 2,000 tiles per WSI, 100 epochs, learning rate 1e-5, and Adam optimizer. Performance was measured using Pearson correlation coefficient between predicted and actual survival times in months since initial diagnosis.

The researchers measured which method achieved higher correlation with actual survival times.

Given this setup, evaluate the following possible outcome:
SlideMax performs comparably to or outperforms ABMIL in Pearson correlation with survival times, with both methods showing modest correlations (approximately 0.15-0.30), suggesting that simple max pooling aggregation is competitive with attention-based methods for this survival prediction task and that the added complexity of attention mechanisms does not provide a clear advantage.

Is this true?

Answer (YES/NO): NO